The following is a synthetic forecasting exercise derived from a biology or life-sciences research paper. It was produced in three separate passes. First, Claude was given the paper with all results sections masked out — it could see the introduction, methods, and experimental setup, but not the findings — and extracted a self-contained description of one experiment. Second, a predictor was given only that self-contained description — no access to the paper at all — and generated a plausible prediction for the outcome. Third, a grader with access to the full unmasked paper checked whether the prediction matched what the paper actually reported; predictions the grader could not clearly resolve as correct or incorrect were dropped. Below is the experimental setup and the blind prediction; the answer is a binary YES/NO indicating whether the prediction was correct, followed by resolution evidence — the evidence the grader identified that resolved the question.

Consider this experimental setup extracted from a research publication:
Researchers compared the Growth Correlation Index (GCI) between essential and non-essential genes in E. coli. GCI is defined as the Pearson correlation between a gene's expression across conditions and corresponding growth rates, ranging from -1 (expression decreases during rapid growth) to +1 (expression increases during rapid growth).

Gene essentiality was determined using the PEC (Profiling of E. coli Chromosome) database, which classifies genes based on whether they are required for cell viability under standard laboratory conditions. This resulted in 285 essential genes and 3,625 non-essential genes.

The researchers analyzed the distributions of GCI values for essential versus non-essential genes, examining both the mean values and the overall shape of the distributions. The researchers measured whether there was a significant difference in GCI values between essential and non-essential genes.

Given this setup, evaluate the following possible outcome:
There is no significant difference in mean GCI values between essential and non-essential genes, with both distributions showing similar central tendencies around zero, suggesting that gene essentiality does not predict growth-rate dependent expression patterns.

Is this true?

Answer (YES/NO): NO